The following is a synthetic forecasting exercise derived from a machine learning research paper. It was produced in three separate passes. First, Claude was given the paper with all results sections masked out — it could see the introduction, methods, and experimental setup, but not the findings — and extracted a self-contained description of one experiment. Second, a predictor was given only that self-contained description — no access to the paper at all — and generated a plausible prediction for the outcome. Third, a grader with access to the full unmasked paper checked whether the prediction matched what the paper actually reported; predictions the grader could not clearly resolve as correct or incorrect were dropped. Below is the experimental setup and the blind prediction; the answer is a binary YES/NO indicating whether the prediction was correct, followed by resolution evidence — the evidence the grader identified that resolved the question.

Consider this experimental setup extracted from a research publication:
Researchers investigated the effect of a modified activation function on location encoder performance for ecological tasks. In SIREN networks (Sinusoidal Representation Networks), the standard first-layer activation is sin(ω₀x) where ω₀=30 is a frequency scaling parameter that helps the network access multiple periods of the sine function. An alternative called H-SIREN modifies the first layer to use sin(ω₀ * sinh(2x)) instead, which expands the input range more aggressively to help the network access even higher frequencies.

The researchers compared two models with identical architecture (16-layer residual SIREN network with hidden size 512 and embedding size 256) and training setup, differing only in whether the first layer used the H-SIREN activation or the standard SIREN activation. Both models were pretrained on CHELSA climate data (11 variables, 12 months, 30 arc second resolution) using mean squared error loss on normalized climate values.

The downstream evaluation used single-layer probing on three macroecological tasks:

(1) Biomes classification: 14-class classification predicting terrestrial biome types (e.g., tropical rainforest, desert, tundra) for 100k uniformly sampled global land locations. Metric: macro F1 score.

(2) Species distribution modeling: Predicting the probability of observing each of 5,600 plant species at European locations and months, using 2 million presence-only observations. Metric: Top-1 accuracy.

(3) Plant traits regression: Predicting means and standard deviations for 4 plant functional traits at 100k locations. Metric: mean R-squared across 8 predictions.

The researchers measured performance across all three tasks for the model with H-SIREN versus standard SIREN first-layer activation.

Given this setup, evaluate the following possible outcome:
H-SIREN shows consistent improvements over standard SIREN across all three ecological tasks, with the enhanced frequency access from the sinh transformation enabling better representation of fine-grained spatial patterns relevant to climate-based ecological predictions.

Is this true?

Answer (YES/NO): NO